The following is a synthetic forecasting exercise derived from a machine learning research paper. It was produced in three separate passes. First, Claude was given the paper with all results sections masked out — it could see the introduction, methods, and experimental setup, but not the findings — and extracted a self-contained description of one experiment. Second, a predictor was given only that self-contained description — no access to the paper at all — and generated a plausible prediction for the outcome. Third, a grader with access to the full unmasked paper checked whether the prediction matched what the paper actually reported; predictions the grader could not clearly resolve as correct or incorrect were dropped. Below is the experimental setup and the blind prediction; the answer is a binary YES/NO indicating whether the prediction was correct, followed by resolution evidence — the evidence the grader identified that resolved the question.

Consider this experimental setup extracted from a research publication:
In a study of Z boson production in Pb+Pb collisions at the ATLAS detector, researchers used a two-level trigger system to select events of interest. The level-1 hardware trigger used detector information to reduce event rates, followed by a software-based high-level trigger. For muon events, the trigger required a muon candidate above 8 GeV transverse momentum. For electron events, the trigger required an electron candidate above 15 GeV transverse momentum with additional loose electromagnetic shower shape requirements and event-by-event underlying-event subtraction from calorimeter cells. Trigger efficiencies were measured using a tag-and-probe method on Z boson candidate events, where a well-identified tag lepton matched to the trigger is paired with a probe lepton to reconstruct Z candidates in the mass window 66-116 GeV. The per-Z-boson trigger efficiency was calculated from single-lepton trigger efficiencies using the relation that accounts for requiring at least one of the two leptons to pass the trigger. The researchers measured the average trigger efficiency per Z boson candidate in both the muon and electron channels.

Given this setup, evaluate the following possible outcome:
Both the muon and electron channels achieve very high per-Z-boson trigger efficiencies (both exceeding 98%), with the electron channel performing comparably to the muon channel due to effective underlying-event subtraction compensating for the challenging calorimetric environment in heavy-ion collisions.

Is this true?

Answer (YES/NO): NO